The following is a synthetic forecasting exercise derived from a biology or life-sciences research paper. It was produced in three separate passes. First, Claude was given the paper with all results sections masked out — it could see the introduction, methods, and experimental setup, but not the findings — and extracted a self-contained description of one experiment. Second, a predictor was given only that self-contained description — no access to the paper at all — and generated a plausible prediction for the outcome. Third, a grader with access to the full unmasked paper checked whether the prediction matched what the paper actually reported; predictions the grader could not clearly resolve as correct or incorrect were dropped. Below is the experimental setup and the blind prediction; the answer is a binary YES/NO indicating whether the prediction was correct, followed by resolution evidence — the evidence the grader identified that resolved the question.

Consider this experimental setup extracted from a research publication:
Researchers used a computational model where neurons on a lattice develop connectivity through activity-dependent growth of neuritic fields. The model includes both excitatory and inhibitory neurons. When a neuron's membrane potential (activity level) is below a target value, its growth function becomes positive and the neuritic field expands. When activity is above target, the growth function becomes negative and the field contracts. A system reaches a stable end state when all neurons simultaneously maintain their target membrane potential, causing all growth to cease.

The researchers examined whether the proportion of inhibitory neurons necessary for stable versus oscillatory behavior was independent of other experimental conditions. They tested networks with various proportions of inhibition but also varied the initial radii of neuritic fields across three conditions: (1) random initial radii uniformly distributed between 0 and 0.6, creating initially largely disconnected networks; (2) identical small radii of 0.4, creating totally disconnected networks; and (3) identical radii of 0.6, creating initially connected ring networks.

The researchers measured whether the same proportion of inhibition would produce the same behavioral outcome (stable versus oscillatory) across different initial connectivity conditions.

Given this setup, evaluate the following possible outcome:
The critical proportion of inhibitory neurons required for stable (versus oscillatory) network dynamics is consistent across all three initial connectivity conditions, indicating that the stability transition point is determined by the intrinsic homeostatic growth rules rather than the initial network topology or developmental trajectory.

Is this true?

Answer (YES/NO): YES